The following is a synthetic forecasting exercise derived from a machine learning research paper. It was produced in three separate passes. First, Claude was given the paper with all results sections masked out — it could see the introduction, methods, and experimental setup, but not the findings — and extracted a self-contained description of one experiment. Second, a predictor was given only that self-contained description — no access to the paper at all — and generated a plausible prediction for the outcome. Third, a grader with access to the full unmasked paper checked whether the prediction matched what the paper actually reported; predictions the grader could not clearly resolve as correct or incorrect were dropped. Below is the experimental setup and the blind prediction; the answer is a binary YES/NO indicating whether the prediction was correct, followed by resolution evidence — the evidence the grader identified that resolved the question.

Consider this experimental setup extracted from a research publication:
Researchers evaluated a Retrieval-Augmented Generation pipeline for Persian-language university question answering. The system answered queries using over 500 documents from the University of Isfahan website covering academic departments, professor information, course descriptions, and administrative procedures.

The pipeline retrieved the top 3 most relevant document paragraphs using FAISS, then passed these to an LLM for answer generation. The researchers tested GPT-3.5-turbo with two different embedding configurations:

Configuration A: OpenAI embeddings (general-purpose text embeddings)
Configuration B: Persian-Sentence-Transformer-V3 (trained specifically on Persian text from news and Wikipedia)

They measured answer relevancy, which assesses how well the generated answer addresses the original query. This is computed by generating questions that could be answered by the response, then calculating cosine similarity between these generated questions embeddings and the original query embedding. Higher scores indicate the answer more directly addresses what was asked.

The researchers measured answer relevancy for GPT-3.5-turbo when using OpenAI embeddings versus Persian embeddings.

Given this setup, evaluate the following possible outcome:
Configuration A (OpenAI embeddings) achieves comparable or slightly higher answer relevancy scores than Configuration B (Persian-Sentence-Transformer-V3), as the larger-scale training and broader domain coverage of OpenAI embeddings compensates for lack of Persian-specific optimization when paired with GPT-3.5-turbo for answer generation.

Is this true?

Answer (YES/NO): YES